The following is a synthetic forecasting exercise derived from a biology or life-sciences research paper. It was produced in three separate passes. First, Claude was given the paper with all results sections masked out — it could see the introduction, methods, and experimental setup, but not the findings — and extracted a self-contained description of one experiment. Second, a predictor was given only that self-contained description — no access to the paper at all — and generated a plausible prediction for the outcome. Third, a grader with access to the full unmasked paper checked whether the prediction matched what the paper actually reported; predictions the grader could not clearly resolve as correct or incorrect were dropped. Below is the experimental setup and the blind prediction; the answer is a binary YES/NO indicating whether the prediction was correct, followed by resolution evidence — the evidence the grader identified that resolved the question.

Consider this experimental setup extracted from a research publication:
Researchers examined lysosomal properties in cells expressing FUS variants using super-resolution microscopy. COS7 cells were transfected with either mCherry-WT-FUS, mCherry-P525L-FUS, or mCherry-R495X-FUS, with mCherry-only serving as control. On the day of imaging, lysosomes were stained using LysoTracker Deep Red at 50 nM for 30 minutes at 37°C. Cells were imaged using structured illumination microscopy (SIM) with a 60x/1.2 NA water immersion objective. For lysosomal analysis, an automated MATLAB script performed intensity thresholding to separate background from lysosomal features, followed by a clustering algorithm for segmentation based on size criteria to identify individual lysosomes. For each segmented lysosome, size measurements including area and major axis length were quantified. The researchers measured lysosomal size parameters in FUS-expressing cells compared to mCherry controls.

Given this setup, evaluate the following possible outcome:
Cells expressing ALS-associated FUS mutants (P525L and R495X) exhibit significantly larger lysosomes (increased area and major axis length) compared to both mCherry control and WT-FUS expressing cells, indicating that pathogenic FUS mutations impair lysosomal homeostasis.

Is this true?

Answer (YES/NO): YES